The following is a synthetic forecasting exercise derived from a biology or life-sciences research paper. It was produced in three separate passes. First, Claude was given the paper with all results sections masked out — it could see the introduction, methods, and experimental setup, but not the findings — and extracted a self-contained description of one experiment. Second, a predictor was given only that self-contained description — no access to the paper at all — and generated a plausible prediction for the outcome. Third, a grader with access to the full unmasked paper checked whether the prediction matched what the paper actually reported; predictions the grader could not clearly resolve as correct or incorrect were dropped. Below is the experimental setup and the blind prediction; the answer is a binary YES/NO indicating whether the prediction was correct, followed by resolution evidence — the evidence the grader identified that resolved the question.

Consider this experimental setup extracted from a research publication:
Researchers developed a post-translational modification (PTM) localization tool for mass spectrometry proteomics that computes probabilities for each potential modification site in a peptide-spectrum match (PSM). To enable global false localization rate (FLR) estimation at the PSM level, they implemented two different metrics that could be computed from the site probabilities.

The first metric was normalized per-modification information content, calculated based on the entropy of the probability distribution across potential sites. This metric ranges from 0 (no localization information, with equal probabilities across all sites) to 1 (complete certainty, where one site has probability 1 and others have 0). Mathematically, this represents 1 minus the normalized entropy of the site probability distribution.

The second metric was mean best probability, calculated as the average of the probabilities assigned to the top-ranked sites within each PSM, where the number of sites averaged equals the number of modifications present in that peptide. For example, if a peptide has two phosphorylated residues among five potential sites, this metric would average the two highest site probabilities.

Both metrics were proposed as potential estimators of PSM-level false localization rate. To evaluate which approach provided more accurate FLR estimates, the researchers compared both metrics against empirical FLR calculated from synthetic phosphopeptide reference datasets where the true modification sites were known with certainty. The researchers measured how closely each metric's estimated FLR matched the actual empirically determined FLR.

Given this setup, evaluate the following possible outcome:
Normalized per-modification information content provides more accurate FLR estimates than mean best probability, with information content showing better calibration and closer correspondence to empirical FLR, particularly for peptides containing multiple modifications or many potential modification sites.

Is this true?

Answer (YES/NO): NO